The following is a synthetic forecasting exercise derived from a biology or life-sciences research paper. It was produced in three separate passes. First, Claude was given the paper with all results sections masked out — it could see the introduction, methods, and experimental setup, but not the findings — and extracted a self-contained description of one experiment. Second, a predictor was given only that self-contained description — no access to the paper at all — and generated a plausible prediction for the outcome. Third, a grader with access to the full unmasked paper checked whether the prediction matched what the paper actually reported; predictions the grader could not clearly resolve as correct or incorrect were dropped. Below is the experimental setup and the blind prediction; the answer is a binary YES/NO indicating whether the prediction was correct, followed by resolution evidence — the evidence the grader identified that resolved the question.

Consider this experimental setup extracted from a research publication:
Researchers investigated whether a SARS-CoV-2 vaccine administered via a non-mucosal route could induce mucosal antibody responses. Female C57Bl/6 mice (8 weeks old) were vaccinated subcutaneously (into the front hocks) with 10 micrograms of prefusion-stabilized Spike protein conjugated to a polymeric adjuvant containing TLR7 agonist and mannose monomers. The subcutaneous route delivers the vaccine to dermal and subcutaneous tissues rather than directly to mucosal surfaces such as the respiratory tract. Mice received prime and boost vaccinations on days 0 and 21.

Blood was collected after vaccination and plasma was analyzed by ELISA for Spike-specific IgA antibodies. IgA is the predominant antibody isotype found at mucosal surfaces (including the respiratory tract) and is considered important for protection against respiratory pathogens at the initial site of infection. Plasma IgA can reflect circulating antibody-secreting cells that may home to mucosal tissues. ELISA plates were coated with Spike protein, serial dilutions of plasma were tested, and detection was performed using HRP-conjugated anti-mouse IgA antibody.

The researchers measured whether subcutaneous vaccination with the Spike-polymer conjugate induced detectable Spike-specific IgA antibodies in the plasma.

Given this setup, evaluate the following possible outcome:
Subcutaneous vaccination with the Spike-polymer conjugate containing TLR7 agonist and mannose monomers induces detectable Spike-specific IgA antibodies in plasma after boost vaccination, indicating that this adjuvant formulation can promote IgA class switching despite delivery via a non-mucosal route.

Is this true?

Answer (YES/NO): YES